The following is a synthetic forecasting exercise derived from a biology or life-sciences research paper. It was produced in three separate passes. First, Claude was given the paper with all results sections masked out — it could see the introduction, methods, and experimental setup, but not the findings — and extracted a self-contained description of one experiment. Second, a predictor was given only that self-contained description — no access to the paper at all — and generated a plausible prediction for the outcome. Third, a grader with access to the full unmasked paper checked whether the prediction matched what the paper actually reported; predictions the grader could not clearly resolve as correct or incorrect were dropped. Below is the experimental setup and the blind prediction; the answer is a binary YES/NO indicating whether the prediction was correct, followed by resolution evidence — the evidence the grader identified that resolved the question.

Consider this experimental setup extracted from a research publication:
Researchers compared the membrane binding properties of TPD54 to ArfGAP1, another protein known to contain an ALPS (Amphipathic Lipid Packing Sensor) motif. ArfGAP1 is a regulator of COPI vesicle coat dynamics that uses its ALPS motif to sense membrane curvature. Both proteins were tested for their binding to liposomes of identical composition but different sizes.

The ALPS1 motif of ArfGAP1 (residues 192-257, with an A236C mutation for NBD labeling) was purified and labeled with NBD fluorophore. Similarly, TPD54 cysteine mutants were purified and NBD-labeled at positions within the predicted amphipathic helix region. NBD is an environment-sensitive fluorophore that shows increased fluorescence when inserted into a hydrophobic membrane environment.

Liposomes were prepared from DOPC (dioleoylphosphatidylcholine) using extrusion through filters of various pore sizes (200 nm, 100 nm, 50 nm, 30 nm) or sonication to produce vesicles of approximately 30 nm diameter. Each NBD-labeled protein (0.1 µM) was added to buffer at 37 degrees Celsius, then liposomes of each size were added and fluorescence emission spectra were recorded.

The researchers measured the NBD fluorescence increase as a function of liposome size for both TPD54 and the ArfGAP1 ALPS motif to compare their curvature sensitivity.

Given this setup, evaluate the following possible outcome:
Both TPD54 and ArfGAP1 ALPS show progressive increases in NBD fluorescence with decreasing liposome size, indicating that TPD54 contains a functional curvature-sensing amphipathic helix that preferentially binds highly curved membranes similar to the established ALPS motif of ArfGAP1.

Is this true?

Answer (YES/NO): YES